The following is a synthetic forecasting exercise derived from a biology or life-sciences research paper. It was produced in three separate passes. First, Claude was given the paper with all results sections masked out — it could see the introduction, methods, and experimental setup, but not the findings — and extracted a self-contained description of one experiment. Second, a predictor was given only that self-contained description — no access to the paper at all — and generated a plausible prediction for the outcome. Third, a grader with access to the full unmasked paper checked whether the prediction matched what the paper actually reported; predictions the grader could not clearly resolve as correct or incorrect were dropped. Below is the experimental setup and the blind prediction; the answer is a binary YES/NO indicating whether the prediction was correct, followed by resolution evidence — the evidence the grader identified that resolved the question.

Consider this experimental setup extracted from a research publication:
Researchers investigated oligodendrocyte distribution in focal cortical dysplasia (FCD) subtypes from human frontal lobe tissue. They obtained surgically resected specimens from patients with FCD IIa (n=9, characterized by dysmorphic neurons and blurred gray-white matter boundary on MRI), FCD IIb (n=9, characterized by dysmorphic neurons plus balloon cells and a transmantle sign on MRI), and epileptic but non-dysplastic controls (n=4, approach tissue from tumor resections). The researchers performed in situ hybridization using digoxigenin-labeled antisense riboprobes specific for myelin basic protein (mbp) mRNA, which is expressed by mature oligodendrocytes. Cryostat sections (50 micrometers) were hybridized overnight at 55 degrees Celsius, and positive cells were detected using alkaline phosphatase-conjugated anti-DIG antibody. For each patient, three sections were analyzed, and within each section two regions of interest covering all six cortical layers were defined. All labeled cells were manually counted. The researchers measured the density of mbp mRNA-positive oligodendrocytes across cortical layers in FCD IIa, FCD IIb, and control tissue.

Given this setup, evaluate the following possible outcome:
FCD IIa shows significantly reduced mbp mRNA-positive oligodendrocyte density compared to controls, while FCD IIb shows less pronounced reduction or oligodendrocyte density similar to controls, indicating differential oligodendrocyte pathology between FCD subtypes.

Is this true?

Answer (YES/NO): NO